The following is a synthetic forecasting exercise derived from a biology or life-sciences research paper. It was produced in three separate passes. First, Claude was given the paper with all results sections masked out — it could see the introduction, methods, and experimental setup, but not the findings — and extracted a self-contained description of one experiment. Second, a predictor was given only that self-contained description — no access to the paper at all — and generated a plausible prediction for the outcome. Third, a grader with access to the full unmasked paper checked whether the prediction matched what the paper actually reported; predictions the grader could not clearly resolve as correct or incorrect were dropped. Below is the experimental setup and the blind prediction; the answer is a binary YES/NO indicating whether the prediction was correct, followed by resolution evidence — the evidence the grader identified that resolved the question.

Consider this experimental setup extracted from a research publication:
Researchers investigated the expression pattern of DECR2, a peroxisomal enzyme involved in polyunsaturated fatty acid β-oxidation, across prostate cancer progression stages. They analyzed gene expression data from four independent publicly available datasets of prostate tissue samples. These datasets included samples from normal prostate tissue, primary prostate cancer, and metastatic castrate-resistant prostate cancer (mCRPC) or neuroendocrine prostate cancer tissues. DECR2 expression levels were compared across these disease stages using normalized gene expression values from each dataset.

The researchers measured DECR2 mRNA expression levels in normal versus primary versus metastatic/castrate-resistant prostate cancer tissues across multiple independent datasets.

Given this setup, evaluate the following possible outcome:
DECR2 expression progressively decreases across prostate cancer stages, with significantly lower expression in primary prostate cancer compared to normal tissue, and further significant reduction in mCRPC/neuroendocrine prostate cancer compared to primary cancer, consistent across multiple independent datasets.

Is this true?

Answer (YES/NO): NO